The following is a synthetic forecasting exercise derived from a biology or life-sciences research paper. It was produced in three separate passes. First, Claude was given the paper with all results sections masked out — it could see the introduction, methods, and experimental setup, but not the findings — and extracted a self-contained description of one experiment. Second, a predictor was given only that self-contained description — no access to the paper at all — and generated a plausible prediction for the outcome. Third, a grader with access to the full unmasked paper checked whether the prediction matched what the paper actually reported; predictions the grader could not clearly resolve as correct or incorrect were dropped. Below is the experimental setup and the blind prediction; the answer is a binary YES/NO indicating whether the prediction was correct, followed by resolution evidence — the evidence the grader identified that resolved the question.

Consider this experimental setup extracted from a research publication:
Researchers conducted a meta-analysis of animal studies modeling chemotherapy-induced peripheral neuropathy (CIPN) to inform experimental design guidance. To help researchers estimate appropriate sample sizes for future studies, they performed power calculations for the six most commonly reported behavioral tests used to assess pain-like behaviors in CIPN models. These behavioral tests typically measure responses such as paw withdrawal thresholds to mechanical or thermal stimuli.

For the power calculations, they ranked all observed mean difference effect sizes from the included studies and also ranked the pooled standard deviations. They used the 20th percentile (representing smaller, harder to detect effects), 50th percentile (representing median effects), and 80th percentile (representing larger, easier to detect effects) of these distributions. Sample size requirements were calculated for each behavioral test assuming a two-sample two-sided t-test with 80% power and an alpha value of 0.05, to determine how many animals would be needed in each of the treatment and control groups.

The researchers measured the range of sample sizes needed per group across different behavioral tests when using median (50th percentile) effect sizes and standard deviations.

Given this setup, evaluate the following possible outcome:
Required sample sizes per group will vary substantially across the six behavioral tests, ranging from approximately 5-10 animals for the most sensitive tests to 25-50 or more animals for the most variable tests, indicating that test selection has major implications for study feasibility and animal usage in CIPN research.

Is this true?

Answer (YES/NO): NO